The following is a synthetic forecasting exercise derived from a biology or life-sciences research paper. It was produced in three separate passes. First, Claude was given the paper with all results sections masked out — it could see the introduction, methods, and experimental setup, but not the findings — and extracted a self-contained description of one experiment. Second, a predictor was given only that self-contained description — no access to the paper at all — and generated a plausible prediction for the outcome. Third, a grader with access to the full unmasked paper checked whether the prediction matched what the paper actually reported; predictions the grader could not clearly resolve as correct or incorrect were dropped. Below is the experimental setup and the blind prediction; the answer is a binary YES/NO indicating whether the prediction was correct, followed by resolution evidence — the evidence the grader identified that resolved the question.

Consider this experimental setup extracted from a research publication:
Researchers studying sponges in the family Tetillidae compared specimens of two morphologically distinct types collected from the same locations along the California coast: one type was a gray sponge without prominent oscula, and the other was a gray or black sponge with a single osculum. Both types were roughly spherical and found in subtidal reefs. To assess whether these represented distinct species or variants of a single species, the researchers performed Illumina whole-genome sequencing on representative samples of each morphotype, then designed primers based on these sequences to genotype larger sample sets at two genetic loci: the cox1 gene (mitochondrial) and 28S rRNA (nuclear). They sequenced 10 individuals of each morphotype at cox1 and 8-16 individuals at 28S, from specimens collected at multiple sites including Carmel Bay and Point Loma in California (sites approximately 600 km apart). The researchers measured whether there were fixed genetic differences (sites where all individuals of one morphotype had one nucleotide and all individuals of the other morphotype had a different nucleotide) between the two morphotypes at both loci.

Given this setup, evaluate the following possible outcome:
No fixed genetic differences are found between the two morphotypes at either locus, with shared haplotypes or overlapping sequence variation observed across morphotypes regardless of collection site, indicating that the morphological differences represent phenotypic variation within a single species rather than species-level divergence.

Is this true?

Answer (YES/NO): NO